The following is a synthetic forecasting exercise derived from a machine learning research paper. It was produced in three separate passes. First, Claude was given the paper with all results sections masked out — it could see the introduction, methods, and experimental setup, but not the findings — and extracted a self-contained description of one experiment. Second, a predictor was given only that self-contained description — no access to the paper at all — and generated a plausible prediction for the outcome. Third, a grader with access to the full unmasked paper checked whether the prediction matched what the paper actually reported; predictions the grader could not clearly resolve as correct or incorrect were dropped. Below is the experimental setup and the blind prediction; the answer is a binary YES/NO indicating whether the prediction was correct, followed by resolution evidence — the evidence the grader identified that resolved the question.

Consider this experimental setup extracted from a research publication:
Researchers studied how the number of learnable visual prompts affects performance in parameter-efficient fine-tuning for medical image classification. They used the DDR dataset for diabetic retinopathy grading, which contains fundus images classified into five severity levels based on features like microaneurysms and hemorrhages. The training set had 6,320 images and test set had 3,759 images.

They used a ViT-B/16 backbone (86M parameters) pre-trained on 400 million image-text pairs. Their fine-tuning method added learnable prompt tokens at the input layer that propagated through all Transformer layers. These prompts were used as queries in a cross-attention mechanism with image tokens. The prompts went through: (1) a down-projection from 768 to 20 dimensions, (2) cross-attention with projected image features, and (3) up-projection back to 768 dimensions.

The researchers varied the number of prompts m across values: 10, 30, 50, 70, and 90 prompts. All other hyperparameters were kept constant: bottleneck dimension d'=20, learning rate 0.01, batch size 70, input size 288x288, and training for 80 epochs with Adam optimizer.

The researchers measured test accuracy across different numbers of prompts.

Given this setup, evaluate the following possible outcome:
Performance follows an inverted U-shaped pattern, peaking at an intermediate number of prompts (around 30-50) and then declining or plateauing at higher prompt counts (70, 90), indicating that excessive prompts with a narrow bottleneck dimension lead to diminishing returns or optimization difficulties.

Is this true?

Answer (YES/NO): YES